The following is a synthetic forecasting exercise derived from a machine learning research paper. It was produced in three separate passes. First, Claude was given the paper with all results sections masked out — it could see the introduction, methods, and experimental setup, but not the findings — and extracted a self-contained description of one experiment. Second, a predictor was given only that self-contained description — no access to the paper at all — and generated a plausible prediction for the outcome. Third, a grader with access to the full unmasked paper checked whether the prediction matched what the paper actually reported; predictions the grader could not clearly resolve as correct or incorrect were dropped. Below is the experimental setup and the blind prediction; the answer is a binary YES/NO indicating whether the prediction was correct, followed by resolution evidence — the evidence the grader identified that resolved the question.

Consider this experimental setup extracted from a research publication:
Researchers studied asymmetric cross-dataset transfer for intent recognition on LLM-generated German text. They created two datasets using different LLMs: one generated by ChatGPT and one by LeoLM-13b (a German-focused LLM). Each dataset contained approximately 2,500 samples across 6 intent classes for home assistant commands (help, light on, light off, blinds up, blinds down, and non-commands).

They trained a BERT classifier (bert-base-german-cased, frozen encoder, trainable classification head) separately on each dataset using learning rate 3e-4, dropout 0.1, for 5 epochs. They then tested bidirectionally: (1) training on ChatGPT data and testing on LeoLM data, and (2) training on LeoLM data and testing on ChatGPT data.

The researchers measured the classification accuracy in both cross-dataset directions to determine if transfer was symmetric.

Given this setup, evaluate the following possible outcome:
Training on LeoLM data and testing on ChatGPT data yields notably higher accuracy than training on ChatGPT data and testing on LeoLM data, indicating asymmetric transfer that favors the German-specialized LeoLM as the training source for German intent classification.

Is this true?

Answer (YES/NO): YES